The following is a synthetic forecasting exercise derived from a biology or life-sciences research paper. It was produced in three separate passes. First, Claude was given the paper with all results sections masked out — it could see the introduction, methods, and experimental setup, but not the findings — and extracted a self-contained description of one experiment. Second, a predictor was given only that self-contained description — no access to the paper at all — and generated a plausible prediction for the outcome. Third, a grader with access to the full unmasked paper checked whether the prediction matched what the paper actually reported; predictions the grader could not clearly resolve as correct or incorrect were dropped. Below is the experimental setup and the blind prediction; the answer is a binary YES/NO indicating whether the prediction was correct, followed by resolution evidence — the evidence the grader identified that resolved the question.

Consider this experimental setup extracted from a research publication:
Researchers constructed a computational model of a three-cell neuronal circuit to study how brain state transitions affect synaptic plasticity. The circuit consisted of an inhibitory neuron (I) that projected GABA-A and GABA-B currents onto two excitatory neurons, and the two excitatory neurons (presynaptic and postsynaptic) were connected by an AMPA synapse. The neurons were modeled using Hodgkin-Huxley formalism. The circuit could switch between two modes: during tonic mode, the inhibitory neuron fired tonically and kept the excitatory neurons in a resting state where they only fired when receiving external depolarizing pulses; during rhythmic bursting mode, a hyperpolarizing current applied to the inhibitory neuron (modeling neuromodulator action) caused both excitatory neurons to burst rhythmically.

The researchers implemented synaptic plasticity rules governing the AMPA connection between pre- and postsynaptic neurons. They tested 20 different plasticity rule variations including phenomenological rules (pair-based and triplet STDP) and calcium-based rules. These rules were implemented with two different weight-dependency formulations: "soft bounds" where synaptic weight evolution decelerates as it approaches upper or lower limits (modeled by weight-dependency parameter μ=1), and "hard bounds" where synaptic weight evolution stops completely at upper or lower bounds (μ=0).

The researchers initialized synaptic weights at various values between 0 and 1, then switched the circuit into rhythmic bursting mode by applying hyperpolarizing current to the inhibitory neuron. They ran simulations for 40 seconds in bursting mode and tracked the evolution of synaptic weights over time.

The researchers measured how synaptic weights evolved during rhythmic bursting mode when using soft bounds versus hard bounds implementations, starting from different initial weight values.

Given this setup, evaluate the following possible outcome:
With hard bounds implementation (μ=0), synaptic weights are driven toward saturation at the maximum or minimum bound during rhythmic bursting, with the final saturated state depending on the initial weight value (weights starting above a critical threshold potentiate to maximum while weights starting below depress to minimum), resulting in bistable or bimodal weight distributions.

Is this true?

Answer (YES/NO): NO